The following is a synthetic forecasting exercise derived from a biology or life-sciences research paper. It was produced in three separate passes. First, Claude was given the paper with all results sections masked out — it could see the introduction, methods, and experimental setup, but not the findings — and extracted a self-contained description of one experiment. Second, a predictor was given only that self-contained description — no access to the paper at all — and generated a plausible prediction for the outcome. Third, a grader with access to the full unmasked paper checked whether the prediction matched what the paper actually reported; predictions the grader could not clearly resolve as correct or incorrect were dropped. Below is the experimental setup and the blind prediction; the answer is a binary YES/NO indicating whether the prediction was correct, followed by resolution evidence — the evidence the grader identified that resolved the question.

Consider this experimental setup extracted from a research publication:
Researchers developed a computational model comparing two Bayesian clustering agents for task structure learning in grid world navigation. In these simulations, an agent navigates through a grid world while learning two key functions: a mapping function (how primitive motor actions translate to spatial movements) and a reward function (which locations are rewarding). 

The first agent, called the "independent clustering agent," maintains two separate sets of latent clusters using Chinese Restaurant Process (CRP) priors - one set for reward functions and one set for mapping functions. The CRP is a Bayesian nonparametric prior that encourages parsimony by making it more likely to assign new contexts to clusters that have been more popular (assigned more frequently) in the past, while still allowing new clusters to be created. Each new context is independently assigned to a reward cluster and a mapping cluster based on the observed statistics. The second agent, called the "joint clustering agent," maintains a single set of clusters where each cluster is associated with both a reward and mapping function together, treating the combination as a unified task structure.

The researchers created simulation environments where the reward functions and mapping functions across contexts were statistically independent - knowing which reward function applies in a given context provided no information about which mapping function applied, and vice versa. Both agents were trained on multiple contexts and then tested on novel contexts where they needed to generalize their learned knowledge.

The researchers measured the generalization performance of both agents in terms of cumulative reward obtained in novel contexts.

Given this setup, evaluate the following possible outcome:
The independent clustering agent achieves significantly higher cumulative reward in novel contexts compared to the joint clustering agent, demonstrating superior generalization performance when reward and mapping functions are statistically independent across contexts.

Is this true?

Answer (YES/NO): YES